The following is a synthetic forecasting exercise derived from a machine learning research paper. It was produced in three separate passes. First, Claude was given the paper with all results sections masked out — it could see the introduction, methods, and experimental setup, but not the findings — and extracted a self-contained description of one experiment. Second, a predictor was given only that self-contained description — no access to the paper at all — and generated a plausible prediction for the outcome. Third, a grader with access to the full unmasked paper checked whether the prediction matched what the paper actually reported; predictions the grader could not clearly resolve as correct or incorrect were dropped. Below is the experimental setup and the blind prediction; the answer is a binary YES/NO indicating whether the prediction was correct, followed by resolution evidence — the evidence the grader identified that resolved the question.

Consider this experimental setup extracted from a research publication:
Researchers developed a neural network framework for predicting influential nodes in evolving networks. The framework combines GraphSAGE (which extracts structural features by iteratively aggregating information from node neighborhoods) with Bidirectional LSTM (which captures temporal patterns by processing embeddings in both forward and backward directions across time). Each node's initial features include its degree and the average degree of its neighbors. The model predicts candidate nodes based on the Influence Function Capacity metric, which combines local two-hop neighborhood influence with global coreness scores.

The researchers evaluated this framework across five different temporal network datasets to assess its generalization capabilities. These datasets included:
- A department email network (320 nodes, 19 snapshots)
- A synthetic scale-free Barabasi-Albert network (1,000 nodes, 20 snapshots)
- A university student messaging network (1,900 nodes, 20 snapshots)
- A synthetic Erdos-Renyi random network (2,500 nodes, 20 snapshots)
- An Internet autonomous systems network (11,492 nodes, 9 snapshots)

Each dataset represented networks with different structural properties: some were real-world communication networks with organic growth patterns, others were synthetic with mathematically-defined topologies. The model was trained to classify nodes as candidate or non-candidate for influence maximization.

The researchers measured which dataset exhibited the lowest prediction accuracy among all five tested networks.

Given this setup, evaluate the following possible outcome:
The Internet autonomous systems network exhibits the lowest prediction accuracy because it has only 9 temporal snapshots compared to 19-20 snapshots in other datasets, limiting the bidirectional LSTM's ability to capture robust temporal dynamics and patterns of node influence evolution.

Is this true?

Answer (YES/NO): NO